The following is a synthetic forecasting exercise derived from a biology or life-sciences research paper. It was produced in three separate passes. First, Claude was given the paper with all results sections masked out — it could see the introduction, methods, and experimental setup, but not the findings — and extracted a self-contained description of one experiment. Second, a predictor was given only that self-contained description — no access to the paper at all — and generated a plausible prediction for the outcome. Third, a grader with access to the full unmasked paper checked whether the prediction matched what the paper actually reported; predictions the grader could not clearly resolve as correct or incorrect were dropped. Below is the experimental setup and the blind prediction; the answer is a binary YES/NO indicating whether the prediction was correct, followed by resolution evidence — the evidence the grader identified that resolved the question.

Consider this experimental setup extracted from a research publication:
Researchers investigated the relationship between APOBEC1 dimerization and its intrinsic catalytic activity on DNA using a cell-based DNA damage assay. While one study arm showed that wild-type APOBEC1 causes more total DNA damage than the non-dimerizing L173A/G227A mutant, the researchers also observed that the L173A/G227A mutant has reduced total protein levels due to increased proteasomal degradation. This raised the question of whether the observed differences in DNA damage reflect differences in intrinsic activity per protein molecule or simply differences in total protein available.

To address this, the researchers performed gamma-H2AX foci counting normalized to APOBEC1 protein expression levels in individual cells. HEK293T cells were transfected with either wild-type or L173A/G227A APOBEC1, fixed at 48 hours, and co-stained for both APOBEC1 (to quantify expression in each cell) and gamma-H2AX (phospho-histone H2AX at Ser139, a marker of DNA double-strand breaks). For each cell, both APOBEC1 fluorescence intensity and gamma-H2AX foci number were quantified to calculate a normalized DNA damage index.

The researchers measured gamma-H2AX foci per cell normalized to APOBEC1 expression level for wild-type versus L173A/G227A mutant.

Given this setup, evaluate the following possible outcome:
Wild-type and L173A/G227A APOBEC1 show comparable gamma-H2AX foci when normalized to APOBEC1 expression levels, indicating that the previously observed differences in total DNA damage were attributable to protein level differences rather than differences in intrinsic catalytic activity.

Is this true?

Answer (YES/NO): NO